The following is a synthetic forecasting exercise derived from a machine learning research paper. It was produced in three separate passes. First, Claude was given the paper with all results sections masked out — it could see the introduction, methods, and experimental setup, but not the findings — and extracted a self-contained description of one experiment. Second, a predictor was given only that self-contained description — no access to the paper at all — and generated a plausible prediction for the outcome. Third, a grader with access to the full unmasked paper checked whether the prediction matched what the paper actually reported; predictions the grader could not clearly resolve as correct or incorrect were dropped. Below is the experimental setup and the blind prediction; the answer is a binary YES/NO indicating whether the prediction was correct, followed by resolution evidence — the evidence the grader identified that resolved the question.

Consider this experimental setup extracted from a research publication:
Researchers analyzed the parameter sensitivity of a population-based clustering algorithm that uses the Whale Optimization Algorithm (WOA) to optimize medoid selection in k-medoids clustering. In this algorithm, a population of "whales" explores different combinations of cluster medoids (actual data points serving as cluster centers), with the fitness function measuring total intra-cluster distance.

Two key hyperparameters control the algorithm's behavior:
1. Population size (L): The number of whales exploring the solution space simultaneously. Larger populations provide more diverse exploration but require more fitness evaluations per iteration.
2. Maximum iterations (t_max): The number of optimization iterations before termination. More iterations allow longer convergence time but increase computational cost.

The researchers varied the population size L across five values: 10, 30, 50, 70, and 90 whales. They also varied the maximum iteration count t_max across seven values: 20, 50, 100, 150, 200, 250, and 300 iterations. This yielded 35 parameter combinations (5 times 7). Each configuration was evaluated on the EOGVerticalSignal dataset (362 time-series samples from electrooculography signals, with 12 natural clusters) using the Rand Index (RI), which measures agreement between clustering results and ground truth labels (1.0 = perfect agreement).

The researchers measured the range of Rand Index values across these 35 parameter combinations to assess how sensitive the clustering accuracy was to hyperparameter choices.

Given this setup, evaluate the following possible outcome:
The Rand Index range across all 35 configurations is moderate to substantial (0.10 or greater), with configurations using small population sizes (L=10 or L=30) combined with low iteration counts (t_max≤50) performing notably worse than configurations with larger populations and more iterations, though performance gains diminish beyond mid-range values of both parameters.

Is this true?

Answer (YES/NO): NO